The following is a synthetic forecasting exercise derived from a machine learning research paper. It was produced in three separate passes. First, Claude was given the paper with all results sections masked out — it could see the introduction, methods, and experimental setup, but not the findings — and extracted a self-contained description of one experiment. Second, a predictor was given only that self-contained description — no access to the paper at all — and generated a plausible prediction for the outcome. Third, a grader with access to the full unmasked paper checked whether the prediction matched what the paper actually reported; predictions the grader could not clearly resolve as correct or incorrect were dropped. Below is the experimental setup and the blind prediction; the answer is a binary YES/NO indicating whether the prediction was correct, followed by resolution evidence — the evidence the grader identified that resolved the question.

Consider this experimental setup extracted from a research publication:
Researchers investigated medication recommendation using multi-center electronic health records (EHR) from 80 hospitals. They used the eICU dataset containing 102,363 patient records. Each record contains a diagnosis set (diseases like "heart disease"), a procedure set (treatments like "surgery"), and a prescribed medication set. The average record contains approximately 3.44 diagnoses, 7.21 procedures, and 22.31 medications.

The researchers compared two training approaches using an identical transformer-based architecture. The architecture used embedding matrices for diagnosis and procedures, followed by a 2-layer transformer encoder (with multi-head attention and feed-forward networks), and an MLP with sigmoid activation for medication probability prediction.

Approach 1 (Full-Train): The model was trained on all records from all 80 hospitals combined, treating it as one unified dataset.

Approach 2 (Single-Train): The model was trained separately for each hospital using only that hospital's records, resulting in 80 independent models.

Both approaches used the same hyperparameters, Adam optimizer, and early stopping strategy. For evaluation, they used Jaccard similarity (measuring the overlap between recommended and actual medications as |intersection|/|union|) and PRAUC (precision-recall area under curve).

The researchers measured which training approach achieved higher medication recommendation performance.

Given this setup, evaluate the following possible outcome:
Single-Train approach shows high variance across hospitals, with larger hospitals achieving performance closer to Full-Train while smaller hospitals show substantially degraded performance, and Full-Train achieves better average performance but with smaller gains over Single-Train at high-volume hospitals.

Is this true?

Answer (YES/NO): NO